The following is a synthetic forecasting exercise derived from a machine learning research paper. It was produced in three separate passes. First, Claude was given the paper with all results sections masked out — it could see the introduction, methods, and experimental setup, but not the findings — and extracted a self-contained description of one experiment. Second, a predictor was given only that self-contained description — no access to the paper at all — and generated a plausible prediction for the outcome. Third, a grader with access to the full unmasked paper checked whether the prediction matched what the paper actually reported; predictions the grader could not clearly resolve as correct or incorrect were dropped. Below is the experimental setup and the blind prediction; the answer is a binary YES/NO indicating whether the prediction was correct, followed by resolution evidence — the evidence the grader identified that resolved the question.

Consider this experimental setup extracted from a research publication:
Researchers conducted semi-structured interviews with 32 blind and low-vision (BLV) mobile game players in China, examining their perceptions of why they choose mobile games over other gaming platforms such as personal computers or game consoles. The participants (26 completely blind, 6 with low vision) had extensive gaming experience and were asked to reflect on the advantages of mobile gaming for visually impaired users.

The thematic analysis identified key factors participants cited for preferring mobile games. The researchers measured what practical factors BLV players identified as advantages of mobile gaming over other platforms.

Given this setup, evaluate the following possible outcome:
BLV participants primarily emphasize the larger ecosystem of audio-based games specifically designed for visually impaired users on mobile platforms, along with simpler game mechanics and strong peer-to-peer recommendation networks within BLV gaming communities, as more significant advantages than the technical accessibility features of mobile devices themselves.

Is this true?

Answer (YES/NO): NO